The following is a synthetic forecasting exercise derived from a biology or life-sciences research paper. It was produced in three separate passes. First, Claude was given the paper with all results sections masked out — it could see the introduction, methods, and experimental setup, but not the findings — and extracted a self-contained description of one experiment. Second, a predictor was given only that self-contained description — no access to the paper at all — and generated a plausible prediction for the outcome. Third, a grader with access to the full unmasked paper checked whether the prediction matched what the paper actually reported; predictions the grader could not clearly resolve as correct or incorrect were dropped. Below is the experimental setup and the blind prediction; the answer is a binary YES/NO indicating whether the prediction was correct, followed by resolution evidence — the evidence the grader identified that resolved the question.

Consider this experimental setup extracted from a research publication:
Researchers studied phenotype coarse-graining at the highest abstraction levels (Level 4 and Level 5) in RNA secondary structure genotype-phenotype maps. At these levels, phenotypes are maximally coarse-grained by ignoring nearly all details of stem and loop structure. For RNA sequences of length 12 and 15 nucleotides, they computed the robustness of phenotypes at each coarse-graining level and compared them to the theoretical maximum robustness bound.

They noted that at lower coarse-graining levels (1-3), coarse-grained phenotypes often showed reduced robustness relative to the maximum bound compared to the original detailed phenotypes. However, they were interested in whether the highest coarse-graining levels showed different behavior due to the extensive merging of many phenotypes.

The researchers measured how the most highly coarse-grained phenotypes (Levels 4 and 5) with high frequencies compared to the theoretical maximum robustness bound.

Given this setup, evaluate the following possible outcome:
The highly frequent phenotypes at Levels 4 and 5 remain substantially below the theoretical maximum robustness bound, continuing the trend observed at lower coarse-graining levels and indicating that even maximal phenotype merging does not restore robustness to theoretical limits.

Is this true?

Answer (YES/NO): NO